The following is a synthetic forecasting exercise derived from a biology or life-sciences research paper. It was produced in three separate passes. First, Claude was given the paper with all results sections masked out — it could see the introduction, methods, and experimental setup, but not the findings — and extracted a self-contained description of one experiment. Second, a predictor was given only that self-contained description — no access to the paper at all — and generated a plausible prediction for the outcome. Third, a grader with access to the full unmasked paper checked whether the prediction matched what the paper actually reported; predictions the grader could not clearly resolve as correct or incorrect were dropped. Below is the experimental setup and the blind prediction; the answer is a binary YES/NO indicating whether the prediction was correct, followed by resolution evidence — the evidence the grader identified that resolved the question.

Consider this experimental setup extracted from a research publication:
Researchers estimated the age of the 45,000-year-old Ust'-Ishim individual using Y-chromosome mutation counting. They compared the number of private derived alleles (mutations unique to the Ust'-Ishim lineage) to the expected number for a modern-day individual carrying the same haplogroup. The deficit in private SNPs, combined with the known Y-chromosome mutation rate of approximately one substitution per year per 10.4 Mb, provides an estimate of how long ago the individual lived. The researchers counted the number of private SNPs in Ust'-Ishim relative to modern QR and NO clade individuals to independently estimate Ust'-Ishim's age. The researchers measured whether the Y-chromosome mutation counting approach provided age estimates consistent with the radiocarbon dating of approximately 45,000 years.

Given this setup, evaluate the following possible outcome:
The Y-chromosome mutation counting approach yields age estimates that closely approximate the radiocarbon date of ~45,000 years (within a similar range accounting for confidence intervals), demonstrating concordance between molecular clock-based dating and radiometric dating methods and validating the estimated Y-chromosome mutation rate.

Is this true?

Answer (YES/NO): YES